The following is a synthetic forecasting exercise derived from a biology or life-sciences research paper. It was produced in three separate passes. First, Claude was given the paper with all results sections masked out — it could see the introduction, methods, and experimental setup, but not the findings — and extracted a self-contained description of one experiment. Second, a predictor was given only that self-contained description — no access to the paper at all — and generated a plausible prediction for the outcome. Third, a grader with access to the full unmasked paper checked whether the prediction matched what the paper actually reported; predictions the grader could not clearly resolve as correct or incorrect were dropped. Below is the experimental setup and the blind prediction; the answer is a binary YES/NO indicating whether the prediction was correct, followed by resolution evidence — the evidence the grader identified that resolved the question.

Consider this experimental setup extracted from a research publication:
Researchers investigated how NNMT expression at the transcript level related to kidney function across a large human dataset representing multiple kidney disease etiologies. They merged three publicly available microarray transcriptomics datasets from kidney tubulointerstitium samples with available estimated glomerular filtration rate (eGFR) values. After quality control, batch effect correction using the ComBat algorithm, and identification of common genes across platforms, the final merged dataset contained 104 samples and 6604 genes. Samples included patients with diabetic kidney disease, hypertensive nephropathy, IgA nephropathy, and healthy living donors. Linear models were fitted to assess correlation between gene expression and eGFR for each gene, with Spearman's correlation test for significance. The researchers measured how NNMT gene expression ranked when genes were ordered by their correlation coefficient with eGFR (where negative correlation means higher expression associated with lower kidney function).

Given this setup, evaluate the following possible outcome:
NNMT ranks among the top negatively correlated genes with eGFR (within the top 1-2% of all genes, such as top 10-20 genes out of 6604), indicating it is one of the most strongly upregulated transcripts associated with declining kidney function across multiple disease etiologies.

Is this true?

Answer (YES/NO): YES